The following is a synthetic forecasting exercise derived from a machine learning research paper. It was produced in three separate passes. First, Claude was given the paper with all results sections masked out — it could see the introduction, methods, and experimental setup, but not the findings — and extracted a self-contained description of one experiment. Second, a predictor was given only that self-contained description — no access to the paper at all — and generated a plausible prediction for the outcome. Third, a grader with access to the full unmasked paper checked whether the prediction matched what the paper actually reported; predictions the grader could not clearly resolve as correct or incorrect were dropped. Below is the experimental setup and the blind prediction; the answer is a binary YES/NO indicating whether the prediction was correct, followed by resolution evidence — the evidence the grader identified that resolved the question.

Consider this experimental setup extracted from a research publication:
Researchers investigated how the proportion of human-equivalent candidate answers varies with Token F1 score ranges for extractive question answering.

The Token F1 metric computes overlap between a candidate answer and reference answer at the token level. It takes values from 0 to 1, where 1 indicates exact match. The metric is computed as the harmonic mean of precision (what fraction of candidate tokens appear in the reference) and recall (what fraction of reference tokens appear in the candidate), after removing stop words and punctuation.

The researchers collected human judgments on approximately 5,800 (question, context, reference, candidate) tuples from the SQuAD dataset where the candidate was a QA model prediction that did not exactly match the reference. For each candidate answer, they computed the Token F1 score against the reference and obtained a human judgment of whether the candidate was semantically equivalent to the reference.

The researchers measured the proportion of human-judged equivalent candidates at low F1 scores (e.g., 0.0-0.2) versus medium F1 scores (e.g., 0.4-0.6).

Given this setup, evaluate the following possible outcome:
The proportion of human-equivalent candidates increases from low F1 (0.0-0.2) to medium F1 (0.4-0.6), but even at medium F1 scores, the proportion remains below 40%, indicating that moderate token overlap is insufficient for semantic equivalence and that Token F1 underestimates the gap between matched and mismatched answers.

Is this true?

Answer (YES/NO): NO